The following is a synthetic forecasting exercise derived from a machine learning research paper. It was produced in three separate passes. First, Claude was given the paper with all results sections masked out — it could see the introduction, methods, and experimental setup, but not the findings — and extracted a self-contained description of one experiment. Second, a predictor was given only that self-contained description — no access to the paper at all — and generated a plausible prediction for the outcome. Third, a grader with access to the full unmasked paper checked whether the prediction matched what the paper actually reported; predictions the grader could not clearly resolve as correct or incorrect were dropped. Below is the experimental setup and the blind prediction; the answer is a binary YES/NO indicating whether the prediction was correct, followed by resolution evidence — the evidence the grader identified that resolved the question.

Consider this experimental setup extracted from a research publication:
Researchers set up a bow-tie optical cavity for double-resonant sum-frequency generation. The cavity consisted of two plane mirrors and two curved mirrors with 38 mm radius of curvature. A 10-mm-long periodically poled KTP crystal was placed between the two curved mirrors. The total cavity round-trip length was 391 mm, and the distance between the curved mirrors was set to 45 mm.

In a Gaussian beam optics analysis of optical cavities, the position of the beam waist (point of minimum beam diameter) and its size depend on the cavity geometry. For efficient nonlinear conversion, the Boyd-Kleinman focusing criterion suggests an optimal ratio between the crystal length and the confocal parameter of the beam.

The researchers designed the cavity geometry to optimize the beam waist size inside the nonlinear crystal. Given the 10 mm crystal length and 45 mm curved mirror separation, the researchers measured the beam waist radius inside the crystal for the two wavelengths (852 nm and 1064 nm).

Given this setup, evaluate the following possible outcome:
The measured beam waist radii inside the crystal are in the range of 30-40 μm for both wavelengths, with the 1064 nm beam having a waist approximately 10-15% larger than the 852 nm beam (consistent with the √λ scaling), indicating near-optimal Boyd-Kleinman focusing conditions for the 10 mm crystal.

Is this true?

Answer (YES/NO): NO